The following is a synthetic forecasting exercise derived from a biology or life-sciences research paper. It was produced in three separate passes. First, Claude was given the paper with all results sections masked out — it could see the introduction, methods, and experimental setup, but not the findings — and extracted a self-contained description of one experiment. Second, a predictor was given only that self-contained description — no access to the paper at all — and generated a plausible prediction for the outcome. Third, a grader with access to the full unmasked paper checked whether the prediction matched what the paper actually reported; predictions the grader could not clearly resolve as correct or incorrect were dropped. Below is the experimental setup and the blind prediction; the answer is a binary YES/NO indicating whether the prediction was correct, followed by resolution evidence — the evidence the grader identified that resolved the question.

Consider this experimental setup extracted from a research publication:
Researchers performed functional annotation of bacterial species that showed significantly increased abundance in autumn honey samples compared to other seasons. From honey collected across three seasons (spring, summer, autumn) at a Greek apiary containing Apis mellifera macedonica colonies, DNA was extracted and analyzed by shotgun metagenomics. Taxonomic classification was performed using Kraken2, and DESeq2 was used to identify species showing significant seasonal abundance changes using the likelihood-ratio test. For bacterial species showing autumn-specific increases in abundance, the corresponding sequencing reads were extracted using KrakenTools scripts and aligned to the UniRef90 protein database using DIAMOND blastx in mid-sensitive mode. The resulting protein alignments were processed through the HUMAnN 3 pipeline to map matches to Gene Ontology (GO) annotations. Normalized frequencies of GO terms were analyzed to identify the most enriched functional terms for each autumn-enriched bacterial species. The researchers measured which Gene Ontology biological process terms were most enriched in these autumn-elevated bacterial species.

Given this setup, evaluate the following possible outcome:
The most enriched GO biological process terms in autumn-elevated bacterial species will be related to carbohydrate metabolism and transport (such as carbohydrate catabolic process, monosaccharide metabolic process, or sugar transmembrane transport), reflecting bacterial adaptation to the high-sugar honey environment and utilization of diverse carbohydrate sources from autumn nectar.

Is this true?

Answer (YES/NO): NO